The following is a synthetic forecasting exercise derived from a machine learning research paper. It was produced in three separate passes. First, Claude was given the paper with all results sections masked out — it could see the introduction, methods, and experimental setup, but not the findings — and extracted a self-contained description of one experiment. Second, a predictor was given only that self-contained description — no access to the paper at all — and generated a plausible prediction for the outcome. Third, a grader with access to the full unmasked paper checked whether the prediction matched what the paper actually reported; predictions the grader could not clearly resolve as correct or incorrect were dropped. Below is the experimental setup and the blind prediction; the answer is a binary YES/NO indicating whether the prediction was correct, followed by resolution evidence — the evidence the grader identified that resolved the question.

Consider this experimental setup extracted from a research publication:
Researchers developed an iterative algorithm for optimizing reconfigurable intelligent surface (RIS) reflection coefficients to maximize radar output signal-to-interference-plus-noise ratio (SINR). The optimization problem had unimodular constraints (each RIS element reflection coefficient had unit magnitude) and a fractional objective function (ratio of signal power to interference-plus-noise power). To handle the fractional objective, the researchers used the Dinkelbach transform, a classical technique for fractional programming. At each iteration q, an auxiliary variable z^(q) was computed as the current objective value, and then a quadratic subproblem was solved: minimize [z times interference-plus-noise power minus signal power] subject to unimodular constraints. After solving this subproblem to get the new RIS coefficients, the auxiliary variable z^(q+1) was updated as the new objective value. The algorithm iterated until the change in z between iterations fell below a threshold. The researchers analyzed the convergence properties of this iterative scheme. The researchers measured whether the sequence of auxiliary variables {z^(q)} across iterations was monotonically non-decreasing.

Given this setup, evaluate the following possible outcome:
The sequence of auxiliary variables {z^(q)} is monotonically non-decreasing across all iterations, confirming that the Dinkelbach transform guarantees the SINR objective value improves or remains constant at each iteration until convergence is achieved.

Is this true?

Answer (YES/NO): YES